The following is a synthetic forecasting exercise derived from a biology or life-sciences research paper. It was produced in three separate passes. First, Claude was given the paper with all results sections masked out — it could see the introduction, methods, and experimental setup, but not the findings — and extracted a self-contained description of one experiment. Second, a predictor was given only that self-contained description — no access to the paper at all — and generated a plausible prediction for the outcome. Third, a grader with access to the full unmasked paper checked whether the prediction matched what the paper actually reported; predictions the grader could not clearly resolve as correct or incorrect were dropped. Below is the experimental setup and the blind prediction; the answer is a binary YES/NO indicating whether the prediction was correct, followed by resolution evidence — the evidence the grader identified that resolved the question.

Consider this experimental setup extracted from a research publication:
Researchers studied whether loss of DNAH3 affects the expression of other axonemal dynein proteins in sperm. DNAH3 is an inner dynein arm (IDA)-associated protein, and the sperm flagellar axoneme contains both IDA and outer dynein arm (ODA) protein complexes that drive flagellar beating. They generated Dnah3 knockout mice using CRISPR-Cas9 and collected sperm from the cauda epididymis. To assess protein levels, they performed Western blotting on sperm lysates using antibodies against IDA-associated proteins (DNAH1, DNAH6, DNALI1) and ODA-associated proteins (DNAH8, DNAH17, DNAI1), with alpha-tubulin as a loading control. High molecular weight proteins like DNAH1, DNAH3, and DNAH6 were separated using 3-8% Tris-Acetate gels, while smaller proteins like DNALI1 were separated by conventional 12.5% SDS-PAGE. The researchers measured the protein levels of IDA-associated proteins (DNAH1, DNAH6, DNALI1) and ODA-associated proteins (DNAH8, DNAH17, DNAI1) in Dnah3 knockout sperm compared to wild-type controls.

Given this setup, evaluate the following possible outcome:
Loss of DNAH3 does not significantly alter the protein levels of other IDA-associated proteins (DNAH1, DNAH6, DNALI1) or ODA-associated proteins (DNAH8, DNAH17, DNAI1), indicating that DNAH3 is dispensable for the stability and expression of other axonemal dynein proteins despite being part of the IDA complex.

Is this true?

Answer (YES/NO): NO